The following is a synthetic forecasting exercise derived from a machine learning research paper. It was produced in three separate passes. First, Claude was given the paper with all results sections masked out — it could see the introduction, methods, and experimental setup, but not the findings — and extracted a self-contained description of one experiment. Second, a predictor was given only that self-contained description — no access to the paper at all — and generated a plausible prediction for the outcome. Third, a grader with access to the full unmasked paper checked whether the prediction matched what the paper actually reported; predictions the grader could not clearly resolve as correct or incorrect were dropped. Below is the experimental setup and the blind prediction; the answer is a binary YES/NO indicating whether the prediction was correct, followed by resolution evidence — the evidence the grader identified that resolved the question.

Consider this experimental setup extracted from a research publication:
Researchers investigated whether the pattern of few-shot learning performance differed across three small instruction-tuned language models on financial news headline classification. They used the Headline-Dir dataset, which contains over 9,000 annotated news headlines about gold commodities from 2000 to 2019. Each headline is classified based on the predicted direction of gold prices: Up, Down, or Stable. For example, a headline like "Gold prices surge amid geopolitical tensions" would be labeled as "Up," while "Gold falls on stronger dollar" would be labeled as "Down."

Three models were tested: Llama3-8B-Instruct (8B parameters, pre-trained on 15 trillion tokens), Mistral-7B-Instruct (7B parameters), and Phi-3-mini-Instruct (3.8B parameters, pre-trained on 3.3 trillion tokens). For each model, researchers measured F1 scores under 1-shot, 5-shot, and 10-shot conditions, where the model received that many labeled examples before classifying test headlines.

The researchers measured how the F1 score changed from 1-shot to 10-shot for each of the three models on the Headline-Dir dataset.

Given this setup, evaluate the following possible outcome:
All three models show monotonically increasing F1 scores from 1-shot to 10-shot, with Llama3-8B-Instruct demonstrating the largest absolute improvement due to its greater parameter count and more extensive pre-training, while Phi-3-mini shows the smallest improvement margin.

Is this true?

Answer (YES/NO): NO